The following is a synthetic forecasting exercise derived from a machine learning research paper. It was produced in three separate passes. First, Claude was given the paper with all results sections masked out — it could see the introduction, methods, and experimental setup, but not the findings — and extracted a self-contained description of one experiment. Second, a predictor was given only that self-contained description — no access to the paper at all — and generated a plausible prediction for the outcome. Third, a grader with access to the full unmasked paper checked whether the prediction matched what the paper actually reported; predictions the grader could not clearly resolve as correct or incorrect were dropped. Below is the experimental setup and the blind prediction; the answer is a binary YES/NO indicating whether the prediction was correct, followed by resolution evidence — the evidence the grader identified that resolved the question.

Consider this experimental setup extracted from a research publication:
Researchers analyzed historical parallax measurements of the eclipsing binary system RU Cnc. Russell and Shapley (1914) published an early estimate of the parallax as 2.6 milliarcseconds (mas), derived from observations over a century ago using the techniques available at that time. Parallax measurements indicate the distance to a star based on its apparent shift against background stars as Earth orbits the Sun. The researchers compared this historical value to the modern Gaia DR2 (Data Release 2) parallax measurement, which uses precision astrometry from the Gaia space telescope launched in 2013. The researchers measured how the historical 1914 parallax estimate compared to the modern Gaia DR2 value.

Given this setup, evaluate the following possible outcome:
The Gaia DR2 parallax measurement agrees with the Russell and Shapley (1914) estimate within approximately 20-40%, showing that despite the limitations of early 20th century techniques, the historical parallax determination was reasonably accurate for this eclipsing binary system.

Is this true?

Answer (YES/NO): NO